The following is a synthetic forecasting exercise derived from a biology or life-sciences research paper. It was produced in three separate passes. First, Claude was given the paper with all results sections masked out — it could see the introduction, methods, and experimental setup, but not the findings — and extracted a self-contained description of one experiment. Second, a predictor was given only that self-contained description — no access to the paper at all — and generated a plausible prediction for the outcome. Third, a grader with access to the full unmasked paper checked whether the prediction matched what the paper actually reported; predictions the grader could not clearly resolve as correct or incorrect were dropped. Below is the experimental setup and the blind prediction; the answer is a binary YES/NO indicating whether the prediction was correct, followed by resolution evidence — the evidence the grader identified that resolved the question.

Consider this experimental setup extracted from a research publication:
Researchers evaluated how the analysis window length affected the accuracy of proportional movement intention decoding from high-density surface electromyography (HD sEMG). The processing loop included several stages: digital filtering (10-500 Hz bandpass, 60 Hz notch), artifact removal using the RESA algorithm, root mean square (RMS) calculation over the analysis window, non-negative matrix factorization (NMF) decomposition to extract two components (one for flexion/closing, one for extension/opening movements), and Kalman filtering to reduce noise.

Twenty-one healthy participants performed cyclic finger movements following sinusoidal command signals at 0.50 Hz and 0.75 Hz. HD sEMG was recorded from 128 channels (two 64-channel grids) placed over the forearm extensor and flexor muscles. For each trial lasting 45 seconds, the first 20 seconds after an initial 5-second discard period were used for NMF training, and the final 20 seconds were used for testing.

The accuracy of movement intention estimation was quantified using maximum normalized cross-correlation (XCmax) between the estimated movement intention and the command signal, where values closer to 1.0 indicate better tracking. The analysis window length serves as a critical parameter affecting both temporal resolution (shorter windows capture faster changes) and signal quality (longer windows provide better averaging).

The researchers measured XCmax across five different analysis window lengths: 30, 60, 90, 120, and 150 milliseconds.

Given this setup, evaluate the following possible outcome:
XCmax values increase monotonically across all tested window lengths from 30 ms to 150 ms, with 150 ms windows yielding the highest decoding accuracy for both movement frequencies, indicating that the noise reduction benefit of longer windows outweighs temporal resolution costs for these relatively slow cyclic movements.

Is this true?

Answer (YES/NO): NO